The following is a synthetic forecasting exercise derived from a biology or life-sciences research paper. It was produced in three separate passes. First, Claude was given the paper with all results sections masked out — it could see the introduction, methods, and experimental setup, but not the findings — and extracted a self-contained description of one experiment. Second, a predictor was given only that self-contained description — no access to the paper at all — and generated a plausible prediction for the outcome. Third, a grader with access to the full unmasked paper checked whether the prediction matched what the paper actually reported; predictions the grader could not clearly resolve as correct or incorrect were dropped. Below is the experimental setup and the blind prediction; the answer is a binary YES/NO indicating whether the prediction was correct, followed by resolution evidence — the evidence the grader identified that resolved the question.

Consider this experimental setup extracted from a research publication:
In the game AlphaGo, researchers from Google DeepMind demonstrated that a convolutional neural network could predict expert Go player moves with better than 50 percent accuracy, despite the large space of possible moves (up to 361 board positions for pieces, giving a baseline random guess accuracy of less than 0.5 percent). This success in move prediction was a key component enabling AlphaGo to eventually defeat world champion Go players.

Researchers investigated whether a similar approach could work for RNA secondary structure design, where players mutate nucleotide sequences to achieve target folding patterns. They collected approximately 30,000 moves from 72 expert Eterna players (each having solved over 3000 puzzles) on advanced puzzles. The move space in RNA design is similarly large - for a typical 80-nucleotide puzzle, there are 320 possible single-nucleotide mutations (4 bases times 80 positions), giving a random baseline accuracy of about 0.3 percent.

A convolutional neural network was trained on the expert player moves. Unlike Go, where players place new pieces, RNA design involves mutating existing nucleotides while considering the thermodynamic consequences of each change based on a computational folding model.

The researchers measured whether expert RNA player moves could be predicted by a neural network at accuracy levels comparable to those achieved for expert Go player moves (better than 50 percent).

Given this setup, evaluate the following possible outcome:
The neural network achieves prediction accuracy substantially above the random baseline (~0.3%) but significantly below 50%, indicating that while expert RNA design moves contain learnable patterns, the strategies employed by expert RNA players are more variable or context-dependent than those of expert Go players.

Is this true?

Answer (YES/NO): YES